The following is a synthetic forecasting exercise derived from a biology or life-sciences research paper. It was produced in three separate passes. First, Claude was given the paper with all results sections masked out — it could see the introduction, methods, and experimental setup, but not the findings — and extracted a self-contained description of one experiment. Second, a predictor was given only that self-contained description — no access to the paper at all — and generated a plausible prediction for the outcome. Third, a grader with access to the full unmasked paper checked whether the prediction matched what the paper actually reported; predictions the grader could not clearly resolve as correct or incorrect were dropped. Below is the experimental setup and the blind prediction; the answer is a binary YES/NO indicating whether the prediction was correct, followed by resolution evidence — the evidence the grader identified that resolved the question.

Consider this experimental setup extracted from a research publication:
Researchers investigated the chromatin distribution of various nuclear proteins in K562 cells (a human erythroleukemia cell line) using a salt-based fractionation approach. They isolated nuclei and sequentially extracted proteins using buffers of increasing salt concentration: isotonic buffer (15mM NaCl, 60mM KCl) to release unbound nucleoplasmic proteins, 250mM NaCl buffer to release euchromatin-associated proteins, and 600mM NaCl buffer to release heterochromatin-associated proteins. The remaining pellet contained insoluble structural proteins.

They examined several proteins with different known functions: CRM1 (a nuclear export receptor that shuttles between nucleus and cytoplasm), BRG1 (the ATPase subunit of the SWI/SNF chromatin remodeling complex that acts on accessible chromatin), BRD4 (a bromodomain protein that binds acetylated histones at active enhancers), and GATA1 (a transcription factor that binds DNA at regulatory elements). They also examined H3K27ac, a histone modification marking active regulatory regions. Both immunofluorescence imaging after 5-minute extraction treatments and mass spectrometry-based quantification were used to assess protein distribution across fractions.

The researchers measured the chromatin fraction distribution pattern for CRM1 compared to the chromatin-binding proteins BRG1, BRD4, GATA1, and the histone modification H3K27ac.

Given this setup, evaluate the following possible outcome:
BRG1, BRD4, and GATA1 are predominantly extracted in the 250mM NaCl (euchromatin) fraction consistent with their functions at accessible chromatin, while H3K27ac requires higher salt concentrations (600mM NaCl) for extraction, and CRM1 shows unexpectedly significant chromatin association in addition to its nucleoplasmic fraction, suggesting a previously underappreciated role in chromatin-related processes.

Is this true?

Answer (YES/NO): NO